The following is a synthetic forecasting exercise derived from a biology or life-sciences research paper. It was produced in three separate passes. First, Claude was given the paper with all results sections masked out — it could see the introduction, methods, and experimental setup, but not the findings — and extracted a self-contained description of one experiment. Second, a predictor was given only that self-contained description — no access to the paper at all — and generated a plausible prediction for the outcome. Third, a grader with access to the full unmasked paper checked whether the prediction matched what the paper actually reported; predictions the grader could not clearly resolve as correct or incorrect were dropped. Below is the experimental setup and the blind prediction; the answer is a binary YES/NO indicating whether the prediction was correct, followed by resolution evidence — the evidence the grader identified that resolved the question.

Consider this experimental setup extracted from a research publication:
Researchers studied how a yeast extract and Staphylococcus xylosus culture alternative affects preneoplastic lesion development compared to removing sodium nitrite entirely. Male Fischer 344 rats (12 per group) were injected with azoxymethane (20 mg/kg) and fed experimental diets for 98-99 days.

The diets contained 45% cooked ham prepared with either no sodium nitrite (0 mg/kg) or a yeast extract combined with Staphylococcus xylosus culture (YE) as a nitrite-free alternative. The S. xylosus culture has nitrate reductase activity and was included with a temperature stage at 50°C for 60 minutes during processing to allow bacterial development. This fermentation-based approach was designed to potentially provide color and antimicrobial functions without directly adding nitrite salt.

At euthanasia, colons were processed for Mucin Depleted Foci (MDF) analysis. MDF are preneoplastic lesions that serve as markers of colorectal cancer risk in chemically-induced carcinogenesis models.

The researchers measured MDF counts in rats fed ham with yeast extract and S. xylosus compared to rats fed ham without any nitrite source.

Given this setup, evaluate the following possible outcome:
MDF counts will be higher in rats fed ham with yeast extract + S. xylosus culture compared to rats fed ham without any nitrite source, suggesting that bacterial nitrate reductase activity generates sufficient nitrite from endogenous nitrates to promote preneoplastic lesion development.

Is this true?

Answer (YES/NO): NO